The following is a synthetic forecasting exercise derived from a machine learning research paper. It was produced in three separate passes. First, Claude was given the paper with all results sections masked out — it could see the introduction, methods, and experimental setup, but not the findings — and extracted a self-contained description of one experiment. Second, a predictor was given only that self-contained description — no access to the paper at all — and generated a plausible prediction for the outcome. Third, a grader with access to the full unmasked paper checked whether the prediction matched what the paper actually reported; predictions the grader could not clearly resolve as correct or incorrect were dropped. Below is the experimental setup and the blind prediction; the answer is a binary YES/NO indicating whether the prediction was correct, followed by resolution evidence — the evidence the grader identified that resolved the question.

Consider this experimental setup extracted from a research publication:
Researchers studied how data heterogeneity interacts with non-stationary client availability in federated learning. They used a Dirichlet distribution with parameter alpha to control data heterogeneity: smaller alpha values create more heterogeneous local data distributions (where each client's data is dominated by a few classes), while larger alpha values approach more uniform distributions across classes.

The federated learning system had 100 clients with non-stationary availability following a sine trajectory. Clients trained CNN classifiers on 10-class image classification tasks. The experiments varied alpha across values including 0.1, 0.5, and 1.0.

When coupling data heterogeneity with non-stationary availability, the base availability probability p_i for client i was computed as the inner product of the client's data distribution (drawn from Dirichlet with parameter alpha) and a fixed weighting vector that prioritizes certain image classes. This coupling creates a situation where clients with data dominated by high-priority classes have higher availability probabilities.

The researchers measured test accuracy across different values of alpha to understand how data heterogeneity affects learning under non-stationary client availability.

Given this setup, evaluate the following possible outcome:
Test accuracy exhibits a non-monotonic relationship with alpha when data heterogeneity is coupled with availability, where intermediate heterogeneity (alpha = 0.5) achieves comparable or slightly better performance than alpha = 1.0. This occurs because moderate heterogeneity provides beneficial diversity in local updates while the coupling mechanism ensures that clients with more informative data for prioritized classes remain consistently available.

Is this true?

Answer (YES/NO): NO